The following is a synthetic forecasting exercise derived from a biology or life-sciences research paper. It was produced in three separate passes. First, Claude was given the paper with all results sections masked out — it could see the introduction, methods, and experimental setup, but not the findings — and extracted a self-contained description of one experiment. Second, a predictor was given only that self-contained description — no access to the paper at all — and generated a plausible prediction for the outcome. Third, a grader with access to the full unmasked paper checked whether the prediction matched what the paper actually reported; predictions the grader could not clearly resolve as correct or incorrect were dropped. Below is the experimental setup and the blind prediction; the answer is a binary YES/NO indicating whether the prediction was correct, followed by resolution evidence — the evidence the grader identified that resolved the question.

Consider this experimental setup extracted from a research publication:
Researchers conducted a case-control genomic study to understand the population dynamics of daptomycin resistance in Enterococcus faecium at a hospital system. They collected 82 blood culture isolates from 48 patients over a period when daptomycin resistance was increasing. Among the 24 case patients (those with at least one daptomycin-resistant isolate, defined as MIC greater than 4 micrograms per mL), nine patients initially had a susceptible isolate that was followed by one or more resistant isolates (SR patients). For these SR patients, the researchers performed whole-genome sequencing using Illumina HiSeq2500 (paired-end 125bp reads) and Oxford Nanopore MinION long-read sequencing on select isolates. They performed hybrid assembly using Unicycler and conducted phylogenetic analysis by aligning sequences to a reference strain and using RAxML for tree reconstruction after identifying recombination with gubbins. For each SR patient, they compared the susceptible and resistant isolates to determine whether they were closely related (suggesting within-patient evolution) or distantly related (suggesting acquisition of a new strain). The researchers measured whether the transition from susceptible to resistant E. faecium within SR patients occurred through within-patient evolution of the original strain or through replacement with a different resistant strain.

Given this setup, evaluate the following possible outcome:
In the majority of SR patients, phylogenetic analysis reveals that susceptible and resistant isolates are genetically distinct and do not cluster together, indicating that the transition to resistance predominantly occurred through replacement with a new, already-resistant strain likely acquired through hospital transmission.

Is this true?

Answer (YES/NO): NO